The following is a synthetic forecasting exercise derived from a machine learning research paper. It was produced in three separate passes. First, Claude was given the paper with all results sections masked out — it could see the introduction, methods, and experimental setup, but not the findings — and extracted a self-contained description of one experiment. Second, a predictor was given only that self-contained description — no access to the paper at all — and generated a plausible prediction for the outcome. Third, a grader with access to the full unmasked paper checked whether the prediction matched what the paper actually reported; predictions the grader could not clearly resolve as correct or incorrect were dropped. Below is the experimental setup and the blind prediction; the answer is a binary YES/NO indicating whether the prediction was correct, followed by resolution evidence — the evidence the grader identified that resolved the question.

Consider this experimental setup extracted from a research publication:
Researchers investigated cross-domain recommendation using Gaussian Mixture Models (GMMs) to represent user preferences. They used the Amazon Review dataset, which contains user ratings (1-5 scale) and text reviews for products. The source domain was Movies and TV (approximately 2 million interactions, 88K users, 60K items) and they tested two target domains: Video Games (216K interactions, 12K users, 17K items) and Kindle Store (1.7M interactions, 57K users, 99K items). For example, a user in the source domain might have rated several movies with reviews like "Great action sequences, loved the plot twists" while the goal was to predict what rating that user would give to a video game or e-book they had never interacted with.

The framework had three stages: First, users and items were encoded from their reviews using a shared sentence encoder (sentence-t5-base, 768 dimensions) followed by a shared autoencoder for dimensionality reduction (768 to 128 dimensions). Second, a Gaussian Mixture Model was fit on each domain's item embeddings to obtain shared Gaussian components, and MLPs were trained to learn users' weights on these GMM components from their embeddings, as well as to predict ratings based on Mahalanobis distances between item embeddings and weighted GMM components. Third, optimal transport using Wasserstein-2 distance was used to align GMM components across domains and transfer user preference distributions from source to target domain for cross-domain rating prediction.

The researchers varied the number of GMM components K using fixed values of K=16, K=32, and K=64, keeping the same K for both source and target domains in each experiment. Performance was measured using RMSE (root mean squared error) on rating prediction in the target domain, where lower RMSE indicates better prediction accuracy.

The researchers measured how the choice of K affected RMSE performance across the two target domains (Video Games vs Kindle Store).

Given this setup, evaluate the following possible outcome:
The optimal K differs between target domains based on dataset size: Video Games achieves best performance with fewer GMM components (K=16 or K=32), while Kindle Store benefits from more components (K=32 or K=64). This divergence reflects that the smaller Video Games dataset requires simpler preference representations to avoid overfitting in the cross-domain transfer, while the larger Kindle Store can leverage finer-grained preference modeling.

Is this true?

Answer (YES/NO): YES